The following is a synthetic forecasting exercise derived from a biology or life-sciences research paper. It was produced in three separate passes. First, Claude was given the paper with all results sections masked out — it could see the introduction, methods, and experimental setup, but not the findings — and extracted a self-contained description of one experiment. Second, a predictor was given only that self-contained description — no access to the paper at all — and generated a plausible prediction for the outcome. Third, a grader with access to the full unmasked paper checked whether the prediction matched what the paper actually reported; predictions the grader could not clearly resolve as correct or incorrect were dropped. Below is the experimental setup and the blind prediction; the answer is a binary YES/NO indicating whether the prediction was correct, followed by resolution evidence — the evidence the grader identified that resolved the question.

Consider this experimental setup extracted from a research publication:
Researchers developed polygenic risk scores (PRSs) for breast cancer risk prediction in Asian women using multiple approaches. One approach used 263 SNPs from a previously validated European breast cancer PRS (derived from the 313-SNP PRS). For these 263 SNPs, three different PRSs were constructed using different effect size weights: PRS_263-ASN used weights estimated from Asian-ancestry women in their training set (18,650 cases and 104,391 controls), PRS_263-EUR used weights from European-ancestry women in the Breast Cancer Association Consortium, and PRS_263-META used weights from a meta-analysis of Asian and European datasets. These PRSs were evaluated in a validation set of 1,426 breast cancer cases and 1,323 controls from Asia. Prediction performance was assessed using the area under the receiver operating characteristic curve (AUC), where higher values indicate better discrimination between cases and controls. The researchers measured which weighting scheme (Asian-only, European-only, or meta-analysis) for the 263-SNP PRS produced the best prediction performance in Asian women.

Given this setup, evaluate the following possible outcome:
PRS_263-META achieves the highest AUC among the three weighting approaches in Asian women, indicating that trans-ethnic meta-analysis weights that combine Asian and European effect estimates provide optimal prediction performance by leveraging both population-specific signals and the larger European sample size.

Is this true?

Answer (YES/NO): NO